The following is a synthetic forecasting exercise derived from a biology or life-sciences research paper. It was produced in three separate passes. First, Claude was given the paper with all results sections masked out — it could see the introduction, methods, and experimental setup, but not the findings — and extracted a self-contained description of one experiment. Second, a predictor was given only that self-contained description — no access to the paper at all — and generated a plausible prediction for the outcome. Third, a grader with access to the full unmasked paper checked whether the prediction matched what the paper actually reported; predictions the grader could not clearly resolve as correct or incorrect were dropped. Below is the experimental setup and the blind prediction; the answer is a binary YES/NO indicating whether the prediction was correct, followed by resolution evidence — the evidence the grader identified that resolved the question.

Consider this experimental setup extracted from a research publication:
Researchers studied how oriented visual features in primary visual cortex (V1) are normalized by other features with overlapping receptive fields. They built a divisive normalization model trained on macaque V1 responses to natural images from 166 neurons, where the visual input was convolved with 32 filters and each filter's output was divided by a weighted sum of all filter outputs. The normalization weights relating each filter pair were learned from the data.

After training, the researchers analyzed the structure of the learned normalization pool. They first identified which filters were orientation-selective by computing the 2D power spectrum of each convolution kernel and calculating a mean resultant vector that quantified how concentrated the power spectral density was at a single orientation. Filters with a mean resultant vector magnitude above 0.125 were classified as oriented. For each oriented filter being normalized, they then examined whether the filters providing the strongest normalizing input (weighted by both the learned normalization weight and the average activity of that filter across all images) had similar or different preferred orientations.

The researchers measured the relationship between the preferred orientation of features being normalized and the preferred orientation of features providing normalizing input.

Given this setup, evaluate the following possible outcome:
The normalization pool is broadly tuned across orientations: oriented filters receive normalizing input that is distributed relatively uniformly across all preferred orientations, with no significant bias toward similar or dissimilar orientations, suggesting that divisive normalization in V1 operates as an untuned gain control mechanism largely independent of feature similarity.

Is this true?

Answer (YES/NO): NO